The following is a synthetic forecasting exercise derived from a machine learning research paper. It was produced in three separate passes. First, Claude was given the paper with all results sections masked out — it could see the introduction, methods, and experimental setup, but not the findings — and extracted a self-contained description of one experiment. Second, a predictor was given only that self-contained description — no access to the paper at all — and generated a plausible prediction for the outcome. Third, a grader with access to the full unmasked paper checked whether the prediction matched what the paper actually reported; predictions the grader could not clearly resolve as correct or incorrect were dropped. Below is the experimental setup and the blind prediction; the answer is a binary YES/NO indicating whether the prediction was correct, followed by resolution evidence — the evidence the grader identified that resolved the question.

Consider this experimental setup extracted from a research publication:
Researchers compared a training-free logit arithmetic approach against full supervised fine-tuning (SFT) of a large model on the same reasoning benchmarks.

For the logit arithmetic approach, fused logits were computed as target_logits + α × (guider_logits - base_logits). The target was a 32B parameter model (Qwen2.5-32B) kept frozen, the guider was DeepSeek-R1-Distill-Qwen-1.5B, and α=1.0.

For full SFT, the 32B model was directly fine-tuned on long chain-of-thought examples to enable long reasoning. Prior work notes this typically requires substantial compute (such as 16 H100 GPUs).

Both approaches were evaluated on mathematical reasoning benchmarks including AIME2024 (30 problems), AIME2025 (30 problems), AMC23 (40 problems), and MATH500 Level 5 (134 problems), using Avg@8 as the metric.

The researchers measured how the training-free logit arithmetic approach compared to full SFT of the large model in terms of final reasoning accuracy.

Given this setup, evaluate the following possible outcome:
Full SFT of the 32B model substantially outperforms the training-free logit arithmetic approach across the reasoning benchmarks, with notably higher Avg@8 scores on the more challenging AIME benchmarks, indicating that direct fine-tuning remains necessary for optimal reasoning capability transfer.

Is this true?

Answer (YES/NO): NO